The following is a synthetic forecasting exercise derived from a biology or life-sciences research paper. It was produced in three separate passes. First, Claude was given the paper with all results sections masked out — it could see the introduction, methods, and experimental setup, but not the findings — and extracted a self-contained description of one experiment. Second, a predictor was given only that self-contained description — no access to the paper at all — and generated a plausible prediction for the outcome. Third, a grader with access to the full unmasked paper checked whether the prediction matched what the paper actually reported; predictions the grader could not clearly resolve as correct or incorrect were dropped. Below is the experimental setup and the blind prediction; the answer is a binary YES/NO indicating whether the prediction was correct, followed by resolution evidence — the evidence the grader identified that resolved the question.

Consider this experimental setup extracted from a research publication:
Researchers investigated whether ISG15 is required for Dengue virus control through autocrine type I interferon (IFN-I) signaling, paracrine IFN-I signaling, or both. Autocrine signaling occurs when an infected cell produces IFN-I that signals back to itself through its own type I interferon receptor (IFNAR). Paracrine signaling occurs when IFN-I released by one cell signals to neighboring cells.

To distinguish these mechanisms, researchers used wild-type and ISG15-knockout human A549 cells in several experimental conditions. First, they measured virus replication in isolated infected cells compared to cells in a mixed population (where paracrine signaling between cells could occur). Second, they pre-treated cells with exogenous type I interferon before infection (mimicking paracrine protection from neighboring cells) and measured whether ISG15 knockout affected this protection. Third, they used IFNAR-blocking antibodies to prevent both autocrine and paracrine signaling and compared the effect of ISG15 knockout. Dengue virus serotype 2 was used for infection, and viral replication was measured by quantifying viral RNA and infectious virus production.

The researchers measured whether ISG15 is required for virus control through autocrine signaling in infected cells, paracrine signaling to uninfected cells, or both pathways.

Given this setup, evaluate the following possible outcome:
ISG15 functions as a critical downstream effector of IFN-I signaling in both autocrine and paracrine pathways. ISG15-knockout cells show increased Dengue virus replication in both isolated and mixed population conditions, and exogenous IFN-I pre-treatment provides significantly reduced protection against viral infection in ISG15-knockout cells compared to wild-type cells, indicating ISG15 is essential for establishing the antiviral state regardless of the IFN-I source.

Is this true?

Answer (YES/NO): NO